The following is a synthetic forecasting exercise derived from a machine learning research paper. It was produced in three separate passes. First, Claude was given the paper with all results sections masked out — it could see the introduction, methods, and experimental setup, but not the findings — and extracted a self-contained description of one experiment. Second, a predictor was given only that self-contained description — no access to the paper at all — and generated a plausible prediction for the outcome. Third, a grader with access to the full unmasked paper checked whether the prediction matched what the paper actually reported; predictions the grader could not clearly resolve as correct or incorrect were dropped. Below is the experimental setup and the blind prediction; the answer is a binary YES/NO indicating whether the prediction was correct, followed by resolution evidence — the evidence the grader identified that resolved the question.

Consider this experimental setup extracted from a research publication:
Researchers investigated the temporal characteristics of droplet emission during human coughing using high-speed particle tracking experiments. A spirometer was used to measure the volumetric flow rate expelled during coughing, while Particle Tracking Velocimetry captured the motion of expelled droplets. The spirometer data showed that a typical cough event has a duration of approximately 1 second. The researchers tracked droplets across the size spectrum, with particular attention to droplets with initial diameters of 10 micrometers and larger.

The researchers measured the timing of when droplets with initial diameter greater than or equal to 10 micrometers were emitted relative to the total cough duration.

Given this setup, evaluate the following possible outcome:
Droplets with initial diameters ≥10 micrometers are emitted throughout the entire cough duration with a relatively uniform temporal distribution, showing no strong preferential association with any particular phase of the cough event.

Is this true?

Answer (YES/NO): NO